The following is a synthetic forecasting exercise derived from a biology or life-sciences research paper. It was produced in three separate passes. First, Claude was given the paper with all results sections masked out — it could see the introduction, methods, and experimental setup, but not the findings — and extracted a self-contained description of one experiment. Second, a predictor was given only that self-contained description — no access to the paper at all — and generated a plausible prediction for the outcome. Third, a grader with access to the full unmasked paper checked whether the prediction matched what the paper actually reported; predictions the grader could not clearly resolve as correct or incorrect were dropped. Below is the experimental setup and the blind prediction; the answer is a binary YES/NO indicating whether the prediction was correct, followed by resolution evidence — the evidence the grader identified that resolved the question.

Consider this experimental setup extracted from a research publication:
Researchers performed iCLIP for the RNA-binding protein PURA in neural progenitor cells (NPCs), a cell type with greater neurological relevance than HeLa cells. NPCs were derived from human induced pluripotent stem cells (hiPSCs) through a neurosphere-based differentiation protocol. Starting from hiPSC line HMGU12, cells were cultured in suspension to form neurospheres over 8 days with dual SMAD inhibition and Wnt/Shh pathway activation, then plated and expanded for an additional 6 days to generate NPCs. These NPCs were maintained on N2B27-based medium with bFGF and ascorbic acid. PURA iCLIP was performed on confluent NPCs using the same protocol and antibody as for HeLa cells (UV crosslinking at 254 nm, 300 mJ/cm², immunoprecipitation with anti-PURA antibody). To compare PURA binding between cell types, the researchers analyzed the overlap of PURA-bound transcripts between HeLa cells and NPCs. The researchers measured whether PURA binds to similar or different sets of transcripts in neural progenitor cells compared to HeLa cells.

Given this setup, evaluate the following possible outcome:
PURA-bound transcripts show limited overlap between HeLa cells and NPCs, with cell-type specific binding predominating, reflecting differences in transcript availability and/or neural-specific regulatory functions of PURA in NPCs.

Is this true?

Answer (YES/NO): NO